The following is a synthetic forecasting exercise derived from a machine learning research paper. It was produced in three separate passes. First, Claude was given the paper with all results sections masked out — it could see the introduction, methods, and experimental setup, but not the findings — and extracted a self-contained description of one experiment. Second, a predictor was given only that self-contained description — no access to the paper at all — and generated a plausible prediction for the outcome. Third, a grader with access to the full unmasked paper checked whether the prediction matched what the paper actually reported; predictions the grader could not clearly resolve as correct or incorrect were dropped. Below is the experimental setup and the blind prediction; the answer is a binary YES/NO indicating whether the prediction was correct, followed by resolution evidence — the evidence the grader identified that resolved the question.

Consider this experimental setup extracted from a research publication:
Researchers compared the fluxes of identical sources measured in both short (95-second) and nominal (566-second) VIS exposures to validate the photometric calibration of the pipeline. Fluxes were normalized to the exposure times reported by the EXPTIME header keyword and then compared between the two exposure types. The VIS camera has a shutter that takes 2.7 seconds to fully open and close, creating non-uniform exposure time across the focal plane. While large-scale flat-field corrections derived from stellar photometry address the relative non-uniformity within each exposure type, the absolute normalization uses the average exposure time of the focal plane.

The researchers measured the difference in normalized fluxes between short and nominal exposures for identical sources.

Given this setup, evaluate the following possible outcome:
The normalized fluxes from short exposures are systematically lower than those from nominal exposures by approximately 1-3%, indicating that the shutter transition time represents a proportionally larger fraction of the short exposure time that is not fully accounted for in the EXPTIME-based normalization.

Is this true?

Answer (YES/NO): NO